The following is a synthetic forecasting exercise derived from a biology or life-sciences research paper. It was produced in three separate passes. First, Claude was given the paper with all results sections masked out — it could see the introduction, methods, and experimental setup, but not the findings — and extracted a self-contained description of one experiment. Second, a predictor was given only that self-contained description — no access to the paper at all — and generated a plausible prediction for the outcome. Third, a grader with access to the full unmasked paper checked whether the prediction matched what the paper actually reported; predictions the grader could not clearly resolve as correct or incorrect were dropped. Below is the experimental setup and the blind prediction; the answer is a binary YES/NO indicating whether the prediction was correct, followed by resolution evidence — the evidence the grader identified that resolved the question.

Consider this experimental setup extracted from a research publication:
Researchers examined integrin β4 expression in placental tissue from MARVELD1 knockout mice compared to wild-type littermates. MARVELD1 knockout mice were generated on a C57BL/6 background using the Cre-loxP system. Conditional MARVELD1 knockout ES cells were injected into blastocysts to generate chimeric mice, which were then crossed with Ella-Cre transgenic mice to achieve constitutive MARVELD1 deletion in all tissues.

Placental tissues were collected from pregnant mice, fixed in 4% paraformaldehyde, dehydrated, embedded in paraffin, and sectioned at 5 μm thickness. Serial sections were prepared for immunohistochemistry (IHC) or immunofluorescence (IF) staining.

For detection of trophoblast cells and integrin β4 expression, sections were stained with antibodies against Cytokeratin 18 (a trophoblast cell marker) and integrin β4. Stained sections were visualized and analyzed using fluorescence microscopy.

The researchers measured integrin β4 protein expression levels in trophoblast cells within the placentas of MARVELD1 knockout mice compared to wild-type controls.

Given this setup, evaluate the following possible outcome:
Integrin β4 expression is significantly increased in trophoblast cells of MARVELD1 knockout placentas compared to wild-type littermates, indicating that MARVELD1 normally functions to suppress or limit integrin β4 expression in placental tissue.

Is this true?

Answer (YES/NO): NO